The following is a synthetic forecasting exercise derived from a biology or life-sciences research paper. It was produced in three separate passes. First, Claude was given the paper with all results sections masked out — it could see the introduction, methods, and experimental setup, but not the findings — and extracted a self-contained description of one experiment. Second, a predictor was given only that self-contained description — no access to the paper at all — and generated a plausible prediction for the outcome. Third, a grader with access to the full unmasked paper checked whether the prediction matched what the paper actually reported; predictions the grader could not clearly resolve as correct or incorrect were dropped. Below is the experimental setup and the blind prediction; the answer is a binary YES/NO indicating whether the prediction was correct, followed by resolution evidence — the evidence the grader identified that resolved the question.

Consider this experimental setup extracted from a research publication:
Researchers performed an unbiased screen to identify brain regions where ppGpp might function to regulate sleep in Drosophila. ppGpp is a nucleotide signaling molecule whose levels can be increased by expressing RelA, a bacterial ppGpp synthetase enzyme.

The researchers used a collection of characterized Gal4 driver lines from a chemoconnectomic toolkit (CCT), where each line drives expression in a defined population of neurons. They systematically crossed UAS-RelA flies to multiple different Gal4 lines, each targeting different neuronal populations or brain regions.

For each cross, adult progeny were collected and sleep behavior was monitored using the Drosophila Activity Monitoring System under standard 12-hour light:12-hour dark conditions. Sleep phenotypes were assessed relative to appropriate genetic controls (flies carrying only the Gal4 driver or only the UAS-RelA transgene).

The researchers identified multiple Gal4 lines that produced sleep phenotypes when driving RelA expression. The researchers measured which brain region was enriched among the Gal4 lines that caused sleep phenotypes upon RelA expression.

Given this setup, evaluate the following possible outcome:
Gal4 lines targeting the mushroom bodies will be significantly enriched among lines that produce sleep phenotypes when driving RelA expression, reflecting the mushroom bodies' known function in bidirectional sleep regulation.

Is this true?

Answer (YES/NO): NO